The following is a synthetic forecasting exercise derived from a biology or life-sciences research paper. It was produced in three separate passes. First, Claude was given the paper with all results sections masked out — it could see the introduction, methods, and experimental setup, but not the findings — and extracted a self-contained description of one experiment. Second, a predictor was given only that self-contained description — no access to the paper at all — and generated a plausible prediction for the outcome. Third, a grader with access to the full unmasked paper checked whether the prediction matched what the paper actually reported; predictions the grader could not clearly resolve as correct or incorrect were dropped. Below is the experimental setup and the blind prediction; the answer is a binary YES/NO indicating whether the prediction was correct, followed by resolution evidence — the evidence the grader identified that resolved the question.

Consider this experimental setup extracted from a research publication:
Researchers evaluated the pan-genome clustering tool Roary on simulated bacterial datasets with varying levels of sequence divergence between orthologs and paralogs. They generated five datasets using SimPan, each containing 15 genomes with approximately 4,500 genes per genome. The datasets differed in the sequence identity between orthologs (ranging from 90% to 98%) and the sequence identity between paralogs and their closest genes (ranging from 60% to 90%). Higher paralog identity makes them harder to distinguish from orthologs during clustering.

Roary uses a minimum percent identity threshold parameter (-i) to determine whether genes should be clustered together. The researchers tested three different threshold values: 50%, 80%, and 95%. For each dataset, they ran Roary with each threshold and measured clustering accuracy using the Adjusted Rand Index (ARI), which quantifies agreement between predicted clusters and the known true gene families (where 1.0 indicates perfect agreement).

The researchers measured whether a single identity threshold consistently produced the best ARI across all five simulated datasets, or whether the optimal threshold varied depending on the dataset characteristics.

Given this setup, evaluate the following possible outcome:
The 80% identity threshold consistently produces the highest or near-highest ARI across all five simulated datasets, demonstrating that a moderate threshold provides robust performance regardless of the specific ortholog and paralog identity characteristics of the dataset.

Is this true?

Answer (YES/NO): YES